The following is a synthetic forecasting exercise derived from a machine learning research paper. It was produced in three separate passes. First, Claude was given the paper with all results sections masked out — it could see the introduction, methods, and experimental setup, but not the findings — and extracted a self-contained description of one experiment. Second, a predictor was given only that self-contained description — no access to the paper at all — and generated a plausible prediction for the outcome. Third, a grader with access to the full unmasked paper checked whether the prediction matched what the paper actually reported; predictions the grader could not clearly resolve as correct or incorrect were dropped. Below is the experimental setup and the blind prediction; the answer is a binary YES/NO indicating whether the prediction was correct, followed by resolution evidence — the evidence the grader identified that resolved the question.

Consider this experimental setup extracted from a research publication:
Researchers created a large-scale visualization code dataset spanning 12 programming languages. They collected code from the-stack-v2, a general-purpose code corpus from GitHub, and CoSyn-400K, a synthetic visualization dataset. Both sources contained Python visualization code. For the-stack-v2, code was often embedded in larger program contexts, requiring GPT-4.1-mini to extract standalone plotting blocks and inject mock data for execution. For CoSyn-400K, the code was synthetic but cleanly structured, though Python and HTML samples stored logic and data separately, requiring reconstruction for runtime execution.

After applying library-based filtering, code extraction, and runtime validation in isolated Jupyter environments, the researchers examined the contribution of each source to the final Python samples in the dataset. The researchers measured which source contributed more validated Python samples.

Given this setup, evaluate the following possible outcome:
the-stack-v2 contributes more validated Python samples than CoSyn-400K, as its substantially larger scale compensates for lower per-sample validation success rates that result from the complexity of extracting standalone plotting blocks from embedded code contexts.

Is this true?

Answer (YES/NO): YES